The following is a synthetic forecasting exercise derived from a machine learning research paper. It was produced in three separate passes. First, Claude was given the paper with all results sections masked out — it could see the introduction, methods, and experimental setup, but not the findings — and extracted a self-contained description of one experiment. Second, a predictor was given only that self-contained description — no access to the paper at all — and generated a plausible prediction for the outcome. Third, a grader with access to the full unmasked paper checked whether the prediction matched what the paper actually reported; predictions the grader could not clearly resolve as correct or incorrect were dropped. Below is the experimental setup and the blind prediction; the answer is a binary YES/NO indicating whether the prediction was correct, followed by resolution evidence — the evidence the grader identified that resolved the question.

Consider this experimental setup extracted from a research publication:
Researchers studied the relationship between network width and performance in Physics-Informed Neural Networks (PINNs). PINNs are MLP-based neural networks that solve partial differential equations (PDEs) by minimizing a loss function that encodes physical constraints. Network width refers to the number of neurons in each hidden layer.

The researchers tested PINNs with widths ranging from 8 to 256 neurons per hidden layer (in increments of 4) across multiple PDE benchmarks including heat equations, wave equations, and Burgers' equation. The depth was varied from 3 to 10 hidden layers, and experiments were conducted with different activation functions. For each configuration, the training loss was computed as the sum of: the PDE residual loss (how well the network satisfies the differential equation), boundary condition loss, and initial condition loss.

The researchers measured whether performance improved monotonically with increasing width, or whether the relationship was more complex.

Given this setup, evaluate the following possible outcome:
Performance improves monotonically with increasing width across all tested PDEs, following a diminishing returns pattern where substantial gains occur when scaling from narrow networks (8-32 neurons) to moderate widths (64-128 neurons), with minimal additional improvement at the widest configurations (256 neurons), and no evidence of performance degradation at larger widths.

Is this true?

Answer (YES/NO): NO